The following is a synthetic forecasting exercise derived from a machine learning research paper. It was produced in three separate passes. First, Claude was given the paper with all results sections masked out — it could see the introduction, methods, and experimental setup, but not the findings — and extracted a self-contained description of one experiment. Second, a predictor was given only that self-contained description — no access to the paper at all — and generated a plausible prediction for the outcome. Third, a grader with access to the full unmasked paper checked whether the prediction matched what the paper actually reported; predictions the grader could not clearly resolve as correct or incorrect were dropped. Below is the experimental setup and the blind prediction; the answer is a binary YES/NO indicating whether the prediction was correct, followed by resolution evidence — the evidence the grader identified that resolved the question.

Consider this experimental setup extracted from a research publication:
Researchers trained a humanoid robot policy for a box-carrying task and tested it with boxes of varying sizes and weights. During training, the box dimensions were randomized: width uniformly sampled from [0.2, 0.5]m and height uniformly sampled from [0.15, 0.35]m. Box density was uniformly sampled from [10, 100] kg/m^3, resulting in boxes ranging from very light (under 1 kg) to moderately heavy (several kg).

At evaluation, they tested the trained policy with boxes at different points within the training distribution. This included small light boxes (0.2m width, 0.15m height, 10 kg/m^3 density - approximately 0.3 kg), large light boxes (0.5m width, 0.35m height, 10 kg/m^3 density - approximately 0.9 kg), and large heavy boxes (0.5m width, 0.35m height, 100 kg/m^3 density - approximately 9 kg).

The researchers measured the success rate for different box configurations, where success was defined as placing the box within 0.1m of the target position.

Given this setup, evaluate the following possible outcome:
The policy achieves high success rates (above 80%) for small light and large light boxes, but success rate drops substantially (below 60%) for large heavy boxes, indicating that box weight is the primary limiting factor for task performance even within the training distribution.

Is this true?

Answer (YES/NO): NO